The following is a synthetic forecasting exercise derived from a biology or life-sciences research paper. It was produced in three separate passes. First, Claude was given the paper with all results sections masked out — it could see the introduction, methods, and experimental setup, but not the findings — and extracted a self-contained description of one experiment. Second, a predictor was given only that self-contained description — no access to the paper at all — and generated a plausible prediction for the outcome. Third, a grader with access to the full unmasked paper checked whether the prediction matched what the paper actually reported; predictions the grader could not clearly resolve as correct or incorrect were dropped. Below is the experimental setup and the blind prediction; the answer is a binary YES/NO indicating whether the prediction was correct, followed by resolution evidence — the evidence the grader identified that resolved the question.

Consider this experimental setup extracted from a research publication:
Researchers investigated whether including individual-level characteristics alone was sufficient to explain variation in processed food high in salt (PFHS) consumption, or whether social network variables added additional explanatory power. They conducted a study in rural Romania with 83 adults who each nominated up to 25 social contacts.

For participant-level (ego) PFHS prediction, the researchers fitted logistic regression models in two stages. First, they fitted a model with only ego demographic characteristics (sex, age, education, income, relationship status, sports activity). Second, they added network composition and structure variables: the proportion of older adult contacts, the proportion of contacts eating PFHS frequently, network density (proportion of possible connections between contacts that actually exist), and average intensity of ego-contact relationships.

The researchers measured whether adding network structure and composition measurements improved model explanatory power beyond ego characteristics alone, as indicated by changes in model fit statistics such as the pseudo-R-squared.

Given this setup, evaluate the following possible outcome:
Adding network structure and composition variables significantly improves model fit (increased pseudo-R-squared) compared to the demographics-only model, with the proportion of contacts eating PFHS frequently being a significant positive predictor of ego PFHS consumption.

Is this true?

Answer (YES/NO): YES